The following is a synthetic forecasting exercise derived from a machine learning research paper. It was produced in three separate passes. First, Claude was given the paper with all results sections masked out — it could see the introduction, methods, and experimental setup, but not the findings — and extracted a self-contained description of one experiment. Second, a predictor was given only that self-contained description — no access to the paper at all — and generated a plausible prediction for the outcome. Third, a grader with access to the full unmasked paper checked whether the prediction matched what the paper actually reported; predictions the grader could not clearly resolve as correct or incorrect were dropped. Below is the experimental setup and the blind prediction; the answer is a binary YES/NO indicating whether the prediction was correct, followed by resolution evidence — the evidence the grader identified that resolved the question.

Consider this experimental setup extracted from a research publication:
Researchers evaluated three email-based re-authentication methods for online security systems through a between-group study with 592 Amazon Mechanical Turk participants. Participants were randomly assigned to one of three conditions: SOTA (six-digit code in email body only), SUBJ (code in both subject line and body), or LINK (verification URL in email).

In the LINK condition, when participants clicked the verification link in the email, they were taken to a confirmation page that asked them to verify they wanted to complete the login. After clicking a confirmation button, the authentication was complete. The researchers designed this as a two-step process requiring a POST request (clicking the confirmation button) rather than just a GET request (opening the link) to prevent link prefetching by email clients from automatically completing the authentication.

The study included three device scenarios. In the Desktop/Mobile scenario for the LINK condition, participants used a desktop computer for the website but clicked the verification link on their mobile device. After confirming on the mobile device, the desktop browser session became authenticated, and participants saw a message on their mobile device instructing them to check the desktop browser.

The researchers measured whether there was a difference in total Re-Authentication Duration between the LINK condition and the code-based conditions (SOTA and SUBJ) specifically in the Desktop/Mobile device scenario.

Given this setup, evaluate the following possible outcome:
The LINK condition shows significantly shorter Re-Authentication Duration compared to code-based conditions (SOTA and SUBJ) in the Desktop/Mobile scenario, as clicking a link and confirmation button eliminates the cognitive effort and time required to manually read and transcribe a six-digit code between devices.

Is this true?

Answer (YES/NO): NO